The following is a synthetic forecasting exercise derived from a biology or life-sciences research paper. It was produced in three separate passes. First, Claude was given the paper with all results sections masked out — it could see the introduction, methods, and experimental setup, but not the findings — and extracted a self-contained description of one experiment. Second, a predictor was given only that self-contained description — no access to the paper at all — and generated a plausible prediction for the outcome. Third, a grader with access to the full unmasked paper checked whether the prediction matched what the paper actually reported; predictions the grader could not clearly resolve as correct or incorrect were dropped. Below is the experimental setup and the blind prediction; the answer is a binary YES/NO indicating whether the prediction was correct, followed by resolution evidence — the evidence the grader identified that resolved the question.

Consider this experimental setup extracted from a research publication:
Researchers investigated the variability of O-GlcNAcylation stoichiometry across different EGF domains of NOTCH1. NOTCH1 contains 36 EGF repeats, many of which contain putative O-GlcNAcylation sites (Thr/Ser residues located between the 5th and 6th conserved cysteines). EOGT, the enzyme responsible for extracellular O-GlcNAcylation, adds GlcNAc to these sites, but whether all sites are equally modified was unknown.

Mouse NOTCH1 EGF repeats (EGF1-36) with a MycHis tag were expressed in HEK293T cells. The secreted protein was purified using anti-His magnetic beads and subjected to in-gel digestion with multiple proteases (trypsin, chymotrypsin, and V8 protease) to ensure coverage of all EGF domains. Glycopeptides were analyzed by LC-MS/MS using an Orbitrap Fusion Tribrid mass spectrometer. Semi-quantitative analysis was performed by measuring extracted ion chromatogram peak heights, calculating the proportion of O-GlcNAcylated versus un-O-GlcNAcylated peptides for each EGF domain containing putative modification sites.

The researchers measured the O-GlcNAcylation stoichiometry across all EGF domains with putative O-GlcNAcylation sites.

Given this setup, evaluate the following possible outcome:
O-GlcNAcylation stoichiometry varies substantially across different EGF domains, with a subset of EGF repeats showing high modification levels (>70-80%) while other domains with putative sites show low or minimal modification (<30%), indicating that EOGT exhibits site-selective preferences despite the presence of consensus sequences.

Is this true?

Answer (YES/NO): YES